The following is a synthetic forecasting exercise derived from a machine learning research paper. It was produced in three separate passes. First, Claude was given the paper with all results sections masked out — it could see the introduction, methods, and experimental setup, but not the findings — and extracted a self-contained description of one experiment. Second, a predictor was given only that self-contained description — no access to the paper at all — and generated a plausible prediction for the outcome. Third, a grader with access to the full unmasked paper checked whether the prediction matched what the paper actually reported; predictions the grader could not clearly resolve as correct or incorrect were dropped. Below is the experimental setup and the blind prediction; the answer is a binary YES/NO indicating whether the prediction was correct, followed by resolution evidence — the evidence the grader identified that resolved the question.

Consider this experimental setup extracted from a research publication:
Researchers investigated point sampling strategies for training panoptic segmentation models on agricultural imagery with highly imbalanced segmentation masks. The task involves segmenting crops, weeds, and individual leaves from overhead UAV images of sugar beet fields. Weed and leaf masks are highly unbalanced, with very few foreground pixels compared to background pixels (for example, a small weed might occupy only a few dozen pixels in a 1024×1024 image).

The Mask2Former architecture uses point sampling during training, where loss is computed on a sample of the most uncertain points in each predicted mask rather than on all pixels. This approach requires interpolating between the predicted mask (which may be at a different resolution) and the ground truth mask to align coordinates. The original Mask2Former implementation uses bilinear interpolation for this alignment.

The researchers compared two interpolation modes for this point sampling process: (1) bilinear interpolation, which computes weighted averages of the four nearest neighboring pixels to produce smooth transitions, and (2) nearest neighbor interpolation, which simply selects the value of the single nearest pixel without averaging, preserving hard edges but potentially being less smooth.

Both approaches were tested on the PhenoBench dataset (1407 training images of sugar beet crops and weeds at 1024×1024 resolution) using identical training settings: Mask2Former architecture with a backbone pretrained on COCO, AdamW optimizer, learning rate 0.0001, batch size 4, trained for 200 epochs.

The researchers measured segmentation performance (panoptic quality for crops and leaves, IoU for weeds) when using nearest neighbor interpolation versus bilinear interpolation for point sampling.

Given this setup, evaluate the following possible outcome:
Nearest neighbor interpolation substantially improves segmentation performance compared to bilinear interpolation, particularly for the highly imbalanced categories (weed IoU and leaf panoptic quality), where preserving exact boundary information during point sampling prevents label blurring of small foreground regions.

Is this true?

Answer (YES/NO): NO